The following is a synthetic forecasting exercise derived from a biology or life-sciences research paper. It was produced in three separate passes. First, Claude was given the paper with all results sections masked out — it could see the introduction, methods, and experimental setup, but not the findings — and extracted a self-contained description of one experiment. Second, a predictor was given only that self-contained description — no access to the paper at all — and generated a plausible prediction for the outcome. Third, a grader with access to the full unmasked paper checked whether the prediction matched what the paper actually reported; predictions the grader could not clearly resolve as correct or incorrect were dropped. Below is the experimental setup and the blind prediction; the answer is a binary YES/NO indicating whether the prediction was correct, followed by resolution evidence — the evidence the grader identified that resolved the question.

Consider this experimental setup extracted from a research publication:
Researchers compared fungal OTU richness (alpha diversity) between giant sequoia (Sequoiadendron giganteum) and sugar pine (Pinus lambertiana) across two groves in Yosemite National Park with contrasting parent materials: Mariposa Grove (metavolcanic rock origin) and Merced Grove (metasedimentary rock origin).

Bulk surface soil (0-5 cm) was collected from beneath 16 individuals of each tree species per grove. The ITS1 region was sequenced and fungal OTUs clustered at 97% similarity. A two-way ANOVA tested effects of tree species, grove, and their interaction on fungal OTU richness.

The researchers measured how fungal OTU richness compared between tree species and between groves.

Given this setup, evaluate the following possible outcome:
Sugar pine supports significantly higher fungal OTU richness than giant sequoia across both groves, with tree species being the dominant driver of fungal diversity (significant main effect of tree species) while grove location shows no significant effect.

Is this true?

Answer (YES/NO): NO